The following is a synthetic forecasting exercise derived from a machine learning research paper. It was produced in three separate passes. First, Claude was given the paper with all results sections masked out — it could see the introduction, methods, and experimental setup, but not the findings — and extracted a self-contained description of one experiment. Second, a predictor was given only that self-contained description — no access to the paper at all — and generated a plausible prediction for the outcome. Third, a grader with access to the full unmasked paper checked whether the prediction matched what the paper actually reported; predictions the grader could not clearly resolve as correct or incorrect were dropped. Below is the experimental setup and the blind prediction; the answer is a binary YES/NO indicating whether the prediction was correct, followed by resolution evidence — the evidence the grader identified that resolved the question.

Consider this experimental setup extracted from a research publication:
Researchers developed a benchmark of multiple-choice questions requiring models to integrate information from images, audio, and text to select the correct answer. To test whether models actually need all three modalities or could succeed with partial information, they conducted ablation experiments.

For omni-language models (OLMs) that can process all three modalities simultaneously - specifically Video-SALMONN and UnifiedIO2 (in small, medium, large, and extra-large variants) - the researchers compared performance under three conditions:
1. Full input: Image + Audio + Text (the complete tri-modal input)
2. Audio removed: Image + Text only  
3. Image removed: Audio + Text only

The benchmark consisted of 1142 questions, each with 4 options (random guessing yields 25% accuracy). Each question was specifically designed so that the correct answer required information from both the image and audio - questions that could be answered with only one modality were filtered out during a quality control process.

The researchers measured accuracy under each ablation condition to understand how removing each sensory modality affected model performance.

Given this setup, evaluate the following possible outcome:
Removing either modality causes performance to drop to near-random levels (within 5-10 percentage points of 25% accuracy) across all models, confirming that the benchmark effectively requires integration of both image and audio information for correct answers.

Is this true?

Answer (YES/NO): NO